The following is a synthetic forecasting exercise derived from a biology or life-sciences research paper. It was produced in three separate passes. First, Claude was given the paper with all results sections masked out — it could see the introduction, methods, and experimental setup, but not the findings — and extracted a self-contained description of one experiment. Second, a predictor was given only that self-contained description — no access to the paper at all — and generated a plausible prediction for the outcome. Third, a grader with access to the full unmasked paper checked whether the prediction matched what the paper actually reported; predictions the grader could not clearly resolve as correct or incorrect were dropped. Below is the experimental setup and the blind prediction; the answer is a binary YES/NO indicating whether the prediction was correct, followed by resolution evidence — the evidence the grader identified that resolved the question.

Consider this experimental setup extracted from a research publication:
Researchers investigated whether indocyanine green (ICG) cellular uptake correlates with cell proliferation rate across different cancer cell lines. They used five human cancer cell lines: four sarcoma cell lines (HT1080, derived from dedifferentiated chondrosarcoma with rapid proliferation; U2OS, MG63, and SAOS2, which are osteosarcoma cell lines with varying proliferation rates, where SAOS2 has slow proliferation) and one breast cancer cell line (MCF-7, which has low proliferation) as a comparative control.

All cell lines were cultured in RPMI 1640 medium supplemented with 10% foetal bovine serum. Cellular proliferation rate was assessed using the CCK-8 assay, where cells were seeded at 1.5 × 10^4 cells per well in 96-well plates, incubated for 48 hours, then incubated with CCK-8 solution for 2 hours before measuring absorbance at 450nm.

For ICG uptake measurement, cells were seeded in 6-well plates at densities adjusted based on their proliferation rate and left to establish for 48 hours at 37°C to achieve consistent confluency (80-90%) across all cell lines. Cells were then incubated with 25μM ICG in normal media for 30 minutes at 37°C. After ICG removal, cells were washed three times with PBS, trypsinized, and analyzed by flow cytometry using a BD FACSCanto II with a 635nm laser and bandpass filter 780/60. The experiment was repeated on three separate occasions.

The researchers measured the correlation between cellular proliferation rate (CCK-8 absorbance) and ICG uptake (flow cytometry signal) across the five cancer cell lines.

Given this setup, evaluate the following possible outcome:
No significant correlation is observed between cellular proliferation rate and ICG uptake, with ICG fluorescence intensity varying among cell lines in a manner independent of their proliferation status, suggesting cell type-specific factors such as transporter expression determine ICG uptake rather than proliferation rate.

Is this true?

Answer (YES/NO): NO